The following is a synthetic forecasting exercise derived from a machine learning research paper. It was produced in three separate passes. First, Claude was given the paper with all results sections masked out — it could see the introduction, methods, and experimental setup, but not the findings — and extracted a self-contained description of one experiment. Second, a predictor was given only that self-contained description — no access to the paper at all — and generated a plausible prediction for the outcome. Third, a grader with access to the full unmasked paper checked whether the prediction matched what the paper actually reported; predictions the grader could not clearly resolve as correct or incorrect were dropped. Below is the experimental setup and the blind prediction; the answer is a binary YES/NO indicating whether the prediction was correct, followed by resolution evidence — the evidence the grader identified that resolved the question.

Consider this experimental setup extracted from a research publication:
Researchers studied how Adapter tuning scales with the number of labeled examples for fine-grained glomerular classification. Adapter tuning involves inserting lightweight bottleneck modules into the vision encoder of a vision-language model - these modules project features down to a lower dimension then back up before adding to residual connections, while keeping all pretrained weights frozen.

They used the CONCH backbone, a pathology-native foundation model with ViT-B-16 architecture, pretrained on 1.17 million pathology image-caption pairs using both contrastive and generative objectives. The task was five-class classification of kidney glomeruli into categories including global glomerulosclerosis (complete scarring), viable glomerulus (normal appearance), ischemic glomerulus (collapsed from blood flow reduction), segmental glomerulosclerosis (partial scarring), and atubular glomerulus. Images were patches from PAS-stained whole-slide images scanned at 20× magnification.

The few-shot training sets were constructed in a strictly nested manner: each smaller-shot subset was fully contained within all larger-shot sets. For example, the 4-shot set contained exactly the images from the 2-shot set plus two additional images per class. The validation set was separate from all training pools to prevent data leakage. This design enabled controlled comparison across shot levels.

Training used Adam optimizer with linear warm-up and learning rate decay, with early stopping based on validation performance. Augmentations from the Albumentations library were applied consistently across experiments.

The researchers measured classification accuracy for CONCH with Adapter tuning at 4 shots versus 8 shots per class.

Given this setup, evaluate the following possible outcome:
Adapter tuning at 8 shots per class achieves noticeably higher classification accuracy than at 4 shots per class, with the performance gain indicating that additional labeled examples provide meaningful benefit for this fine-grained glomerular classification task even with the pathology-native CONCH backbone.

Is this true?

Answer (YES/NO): YES